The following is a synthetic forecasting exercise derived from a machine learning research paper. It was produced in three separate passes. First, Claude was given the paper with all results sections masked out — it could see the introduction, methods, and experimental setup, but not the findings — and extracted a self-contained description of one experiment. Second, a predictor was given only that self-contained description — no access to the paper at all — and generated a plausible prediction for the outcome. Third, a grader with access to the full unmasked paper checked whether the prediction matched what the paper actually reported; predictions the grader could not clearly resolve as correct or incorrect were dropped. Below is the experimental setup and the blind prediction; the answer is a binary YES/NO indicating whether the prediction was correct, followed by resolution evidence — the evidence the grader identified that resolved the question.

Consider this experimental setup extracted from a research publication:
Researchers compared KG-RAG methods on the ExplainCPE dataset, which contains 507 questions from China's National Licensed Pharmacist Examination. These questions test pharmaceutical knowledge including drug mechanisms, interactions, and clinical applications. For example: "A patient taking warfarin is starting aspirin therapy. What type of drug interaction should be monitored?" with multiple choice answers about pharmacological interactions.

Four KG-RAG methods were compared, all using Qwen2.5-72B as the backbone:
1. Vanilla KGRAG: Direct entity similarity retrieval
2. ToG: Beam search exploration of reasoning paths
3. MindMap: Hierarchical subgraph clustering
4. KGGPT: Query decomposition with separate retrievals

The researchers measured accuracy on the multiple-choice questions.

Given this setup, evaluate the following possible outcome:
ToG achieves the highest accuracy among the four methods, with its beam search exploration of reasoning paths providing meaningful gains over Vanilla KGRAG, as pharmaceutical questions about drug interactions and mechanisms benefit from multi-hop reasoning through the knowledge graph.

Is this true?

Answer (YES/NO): NO